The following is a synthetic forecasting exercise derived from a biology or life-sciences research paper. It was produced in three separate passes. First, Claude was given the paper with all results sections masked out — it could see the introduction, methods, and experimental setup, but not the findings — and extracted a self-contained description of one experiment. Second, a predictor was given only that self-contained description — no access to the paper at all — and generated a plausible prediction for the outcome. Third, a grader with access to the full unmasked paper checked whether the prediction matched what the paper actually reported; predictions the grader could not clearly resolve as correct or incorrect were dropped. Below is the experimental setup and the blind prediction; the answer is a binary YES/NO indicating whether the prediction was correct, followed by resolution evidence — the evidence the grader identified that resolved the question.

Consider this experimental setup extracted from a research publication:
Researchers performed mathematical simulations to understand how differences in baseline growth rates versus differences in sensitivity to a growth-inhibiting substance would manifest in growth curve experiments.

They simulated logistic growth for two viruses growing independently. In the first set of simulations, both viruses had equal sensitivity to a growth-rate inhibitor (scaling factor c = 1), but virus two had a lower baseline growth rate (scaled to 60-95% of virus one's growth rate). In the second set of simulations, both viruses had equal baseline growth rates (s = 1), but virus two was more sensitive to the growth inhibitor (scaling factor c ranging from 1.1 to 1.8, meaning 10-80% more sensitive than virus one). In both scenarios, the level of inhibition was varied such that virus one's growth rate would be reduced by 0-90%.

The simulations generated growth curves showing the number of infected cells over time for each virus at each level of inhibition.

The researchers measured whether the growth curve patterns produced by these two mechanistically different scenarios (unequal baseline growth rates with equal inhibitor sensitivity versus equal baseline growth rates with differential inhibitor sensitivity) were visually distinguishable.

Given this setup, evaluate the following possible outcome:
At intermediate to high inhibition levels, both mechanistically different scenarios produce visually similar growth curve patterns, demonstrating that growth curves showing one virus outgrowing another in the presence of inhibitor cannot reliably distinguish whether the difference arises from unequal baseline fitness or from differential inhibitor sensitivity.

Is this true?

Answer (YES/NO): YES